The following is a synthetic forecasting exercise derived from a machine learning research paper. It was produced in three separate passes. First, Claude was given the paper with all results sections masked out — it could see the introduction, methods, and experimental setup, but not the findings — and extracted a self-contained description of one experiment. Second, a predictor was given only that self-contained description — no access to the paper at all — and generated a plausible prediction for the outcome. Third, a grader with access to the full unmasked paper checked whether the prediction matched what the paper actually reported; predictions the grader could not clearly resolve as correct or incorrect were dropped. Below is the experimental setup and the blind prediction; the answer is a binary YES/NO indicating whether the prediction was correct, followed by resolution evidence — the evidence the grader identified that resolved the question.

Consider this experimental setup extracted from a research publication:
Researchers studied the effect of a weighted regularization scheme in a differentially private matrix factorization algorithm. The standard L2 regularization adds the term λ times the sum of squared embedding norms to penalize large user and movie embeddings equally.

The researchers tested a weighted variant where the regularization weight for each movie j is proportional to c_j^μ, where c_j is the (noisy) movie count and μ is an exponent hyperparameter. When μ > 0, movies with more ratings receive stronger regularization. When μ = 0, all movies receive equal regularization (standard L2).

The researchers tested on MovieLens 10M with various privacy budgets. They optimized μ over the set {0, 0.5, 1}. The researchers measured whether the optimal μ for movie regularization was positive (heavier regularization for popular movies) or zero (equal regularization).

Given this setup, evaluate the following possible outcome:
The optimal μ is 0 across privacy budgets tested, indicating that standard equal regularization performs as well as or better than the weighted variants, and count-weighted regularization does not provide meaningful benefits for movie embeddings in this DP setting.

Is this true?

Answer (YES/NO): NO